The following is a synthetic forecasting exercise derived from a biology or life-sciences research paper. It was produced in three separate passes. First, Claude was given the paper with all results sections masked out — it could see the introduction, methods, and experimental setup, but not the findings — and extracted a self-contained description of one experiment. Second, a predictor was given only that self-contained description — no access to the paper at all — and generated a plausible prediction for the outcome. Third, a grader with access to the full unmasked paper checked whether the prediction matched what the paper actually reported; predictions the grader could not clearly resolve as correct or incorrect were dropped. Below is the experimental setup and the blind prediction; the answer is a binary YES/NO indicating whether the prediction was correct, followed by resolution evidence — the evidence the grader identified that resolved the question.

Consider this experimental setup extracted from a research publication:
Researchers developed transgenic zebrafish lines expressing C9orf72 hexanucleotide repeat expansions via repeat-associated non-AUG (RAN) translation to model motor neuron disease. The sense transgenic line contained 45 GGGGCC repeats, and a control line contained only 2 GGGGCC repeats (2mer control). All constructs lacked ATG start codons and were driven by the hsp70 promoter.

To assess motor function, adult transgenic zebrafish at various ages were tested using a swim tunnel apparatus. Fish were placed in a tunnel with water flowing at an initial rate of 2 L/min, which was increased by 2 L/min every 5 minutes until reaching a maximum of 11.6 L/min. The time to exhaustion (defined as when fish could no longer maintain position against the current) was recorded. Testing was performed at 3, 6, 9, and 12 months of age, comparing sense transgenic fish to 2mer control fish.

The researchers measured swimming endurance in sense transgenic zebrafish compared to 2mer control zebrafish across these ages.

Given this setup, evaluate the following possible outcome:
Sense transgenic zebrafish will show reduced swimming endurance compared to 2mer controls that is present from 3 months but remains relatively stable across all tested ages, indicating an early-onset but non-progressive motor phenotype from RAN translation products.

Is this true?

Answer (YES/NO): NO